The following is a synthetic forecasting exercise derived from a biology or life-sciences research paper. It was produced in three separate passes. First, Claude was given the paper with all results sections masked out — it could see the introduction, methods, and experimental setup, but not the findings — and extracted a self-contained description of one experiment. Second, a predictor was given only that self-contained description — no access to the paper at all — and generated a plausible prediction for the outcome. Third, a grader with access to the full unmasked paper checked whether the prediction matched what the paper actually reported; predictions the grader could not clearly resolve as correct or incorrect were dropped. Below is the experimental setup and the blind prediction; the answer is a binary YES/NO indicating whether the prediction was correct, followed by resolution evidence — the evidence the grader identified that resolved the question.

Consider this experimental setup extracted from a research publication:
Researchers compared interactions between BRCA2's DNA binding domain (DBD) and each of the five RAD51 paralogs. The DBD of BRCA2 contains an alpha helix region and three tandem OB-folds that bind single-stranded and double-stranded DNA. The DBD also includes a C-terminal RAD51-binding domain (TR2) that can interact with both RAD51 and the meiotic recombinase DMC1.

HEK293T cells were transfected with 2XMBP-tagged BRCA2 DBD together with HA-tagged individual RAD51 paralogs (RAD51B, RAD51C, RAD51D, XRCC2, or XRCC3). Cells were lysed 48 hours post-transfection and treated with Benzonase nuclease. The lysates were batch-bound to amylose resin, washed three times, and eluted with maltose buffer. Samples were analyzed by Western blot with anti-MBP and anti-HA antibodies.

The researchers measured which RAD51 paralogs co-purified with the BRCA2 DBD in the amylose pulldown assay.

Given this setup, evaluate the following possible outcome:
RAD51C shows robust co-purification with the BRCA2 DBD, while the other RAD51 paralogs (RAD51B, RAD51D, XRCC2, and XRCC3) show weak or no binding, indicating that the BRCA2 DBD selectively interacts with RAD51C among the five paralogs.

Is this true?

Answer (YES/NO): NO